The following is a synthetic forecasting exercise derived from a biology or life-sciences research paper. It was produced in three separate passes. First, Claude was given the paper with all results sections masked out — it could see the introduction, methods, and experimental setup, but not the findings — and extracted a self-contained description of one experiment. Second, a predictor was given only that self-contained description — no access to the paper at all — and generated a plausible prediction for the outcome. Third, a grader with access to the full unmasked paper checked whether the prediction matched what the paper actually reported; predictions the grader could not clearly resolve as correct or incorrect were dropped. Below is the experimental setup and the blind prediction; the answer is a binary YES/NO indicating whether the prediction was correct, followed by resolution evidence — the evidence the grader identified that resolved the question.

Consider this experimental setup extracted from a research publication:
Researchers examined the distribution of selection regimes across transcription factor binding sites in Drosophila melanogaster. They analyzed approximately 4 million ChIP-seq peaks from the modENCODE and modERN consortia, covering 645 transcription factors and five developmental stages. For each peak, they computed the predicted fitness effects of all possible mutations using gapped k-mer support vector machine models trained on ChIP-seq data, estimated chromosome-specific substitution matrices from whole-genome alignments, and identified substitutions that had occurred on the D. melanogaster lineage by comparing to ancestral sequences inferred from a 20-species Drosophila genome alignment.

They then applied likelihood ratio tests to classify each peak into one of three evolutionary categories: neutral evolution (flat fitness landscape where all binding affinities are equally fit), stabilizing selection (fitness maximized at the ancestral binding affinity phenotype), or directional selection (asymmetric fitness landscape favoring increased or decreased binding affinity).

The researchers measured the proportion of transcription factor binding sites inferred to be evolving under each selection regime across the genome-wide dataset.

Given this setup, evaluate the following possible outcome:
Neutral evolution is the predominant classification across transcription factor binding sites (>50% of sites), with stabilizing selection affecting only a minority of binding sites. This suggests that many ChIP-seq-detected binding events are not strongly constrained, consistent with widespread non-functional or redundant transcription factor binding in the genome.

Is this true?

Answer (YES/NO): YES